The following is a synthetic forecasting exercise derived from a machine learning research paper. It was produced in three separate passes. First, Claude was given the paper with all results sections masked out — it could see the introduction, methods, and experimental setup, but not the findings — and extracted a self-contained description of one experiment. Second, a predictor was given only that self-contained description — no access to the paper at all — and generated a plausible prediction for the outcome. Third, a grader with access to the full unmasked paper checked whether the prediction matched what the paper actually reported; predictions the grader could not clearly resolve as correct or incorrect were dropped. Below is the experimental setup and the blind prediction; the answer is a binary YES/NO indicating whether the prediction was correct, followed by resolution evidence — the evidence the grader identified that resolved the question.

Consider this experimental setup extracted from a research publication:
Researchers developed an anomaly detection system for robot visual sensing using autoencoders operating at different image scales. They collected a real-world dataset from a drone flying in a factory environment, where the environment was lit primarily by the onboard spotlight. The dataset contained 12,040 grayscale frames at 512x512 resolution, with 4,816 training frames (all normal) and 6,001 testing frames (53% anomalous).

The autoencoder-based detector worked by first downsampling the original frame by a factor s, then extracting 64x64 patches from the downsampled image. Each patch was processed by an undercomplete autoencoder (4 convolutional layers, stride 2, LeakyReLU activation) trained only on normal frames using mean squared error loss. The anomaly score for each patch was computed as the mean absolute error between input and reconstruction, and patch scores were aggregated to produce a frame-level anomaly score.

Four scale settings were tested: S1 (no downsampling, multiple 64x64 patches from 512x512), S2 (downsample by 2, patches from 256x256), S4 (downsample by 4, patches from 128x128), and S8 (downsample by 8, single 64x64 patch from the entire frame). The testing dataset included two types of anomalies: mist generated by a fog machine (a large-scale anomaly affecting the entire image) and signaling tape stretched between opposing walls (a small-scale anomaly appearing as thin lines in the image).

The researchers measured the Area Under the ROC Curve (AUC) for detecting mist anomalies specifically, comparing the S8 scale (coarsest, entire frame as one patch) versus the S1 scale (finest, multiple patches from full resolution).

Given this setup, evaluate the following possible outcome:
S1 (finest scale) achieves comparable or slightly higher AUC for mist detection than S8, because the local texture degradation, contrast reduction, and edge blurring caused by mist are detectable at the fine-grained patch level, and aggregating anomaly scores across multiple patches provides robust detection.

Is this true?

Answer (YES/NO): NO